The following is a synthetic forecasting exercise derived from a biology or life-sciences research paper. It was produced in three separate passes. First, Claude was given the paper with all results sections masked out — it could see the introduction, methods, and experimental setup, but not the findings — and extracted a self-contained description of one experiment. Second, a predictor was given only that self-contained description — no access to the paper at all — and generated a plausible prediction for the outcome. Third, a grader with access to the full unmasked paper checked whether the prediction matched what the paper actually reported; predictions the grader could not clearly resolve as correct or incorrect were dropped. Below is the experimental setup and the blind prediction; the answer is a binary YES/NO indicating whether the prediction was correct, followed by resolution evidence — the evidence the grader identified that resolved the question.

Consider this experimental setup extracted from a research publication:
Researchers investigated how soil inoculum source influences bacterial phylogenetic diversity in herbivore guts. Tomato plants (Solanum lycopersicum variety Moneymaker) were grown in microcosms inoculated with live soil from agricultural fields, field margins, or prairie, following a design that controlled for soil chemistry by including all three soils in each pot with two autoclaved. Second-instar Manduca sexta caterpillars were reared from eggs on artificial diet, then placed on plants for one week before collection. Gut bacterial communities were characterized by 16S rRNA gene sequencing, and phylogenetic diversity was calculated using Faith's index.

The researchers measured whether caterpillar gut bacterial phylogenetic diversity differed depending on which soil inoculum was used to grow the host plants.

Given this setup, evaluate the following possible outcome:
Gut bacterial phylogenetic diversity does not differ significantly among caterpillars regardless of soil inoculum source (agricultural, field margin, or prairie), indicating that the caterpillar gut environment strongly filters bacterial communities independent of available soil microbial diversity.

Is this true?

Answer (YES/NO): NO